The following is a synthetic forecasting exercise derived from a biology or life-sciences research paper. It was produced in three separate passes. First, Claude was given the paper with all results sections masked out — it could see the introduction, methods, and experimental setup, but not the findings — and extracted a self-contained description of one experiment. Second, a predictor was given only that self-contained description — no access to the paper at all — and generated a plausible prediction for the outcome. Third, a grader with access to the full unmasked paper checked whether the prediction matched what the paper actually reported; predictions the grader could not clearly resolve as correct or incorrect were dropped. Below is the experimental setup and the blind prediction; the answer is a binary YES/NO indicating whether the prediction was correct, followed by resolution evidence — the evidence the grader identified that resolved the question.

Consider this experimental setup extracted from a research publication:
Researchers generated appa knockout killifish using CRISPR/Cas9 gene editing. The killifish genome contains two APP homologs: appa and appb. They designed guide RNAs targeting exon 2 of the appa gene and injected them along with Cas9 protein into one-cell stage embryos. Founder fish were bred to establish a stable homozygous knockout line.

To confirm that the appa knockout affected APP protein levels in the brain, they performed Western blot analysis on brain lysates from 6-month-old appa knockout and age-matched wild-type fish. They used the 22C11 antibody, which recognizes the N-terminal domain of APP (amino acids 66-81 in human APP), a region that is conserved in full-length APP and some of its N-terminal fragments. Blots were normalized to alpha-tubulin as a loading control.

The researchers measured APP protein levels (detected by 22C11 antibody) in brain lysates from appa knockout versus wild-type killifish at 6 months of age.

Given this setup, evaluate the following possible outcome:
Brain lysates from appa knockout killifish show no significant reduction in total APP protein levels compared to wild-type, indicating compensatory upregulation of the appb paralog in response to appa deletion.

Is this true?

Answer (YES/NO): NO